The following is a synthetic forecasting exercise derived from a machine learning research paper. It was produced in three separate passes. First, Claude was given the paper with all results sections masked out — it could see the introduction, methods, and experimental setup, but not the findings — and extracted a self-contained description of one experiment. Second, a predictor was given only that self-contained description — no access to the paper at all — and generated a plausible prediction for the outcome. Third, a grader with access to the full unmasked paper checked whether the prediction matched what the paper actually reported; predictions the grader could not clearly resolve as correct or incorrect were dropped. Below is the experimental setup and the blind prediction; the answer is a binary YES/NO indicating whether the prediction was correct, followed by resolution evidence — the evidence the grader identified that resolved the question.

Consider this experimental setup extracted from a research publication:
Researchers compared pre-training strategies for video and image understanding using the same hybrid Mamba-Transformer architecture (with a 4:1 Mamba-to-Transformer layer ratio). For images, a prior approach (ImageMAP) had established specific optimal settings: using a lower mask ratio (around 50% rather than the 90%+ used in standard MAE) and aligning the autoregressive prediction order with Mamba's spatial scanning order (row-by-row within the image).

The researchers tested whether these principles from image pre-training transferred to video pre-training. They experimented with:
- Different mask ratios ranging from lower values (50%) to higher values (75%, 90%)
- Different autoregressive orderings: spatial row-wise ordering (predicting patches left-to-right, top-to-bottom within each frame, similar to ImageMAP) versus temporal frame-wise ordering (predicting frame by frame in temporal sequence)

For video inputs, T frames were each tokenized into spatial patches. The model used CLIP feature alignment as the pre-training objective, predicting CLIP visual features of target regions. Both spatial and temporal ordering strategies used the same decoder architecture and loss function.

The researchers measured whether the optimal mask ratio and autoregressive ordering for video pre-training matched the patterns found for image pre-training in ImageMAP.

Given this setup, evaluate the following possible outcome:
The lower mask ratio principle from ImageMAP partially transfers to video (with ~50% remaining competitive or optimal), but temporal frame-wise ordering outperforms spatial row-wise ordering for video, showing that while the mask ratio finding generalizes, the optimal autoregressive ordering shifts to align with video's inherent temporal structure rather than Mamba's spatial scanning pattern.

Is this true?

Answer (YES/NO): NO